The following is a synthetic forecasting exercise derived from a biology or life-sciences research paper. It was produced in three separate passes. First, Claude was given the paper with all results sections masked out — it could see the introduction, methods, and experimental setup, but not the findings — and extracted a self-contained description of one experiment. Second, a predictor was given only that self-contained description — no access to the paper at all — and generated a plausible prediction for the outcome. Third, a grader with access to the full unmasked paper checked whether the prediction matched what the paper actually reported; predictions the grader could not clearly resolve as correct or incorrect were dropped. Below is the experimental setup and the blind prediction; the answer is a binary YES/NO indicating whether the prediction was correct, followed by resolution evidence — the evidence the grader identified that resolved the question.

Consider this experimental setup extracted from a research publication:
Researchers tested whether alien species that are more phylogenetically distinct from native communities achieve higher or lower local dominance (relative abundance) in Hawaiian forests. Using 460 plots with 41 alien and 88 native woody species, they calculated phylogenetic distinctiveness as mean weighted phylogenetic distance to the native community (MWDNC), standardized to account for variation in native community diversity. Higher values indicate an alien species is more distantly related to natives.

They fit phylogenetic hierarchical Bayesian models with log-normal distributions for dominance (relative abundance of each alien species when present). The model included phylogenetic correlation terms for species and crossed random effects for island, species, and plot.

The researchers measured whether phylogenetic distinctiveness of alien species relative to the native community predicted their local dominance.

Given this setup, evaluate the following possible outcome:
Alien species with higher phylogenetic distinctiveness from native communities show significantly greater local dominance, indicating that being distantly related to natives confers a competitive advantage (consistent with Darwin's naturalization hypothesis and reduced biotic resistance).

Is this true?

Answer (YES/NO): NO